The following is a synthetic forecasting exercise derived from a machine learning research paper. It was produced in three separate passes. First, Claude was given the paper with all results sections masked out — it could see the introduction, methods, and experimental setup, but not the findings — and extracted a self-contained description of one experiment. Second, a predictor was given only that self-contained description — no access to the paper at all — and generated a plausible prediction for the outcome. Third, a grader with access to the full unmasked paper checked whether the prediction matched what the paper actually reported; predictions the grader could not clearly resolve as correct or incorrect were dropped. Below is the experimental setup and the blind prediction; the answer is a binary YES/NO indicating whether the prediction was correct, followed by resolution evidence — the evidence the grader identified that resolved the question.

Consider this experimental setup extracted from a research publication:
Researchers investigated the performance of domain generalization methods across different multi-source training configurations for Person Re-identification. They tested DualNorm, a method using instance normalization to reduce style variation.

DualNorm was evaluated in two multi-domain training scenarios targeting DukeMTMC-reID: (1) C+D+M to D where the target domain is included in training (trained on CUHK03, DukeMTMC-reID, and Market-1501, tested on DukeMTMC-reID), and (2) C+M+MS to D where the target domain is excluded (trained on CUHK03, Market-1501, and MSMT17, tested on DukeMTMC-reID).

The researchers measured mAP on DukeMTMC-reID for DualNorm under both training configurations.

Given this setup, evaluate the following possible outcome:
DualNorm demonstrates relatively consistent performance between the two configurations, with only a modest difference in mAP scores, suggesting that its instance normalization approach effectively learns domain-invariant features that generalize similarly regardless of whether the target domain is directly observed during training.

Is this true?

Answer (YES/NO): NO